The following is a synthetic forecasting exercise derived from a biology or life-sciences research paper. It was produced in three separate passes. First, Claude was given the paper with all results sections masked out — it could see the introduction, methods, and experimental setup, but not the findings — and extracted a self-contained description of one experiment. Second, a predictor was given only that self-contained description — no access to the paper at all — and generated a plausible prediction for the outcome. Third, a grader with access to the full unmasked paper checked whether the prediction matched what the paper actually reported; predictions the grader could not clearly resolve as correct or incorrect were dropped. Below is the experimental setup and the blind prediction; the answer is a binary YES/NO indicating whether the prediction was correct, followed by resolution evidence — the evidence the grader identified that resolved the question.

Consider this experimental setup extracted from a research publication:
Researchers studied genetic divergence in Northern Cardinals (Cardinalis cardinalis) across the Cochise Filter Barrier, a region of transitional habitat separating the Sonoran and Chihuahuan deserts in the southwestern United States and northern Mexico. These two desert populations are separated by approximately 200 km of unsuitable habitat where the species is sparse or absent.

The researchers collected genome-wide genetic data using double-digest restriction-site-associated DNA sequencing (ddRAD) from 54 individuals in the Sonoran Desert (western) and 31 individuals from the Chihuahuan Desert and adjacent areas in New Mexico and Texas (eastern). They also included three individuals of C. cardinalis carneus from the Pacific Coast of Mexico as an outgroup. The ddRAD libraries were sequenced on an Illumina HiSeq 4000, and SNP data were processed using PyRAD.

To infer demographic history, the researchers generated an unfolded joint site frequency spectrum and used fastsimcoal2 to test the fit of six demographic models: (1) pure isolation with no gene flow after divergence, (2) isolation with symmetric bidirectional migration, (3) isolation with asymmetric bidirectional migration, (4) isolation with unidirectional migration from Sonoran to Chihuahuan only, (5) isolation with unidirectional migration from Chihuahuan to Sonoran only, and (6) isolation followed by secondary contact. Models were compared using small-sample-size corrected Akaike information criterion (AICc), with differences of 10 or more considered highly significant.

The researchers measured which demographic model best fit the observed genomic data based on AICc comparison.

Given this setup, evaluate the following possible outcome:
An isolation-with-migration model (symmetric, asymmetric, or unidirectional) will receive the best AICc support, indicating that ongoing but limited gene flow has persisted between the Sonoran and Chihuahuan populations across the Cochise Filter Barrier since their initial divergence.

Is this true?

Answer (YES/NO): NO